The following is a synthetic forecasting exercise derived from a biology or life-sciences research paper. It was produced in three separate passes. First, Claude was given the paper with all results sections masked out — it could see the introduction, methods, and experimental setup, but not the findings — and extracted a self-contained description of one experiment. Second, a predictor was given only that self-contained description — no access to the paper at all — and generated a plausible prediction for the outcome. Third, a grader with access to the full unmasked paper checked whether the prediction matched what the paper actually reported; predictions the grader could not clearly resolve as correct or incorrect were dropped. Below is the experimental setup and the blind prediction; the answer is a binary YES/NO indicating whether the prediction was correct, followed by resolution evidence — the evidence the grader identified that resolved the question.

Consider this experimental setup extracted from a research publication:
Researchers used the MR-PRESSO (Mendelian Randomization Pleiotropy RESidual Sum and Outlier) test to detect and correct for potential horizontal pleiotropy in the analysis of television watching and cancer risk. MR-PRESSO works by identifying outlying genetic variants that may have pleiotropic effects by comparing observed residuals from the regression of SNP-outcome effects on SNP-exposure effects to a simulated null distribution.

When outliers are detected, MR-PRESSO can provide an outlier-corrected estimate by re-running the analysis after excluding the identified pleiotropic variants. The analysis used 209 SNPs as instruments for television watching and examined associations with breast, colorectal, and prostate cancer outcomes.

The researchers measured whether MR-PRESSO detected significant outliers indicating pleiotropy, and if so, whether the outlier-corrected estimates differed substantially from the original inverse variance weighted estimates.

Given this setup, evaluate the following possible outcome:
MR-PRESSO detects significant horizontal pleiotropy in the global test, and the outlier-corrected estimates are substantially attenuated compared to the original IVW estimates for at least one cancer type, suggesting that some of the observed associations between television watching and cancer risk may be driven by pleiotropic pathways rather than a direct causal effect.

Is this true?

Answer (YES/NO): NO